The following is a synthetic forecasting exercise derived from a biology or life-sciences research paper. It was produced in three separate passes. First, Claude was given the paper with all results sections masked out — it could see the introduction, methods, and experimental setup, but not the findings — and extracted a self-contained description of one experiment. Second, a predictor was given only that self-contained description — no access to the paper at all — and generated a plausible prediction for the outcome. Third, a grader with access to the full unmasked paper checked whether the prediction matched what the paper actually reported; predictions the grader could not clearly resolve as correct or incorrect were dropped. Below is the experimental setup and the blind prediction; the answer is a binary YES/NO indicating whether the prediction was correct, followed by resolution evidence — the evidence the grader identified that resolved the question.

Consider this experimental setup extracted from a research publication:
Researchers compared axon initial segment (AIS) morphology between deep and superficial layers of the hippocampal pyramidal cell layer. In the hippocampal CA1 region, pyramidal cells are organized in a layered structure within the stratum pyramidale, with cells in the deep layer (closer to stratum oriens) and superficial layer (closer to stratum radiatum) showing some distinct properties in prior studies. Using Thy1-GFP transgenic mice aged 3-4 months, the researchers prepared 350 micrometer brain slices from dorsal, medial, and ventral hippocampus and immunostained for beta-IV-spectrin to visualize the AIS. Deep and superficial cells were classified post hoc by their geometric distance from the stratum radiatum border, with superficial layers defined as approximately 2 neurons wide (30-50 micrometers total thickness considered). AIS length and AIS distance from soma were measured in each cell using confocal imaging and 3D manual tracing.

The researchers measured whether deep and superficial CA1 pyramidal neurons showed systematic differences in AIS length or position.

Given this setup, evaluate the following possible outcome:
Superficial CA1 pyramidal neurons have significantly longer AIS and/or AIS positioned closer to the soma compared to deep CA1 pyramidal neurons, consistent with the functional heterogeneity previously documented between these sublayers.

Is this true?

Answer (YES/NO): NO